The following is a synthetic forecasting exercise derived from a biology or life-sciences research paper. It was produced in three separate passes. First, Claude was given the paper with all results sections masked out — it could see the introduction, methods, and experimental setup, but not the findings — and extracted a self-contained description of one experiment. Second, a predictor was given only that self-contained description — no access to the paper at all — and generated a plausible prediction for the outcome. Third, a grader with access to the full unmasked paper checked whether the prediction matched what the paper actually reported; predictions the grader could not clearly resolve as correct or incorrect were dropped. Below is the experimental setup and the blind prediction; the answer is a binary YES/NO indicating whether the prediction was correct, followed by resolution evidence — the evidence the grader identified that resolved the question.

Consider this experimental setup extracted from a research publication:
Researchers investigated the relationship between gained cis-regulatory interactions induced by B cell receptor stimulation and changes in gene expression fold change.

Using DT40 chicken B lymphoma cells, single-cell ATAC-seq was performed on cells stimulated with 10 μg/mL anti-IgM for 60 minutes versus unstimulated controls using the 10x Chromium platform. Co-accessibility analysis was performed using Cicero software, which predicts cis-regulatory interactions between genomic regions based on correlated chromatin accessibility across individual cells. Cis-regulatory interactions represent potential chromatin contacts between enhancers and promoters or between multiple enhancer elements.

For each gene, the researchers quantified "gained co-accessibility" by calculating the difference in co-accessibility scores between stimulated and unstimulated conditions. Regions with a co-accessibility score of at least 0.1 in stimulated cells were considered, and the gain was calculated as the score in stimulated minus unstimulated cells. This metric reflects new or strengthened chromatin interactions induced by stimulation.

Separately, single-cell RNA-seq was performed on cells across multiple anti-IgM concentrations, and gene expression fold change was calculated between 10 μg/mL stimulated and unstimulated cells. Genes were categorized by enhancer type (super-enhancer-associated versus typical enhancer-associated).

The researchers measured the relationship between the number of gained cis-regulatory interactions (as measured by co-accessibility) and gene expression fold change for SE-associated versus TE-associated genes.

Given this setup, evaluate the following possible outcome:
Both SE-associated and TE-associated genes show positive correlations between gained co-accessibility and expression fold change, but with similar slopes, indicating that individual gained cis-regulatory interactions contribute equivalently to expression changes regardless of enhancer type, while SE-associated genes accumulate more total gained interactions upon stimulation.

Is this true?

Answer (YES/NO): NO